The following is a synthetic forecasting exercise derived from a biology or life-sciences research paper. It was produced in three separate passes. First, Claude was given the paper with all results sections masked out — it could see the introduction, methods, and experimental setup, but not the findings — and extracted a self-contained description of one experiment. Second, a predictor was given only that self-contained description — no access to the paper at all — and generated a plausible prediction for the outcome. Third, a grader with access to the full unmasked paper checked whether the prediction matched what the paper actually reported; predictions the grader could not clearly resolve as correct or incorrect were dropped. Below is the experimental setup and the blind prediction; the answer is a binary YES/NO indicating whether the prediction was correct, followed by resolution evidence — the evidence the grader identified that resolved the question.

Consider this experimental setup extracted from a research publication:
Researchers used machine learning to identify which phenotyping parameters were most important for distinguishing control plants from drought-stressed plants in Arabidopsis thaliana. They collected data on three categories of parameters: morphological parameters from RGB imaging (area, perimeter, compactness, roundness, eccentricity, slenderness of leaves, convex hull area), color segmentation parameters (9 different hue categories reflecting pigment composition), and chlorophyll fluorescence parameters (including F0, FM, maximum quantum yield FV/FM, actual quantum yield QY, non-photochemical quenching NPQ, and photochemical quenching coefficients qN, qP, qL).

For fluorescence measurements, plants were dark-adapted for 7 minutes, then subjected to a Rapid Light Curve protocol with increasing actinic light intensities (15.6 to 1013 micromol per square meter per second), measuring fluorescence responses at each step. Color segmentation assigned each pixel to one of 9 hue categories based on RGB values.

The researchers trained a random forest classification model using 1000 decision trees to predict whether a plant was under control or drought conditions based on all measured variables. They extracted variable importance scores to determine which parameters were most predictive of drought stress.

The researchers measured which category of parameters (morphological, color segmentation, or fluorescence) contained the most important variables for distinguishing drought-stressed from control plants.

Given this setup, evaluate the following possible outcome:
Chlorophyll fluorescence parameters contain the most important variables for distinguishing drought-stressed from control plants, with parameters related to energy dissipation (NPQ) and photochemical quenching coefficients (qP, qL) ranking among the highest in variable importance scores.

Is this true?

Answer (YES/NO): NO